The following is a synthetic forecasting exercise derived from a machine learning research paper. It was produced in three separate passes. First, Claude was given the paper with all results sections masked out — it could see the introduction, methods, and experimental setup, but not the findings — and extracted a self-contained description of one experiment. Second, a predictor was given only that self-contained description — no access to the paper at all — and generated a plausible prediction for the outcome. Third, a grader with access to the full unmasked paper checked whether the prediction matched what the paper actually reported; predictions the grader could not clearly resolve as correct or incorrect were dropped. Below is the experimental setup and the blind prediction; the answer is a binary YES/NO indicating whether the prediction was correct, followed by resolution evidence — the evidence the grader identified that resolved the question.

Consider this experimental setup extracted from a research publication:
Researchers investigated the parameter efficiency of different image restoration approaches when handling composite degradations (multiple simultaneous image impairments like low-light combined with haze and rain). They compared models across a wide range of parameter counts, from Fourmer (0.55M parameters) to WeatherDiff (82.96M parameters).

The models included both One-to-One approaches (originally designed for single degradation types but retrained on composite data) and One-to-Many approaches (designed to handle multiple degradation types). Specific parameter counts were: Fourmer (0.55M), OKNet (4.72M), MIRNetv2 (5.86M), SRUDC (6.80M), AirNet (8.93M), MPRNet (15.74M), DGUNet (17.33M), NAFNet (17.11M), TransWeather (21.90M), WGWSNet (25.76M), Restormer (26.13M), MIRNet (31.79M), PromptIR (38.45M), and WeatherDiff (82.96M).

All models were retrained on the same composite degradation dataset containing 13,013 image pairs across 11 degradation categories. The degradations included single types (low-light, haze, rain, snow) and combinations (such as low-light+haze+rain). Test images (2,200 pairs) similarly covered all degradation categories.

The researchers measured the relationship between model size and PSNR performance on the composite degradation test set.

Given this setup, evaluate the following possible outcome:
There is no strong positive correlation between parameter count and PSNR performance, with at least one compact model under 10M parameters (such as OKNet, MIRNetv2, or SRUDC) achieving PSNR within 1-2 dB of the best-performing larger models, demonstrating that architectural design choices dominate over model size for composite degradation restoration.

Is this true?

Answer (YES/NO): YES